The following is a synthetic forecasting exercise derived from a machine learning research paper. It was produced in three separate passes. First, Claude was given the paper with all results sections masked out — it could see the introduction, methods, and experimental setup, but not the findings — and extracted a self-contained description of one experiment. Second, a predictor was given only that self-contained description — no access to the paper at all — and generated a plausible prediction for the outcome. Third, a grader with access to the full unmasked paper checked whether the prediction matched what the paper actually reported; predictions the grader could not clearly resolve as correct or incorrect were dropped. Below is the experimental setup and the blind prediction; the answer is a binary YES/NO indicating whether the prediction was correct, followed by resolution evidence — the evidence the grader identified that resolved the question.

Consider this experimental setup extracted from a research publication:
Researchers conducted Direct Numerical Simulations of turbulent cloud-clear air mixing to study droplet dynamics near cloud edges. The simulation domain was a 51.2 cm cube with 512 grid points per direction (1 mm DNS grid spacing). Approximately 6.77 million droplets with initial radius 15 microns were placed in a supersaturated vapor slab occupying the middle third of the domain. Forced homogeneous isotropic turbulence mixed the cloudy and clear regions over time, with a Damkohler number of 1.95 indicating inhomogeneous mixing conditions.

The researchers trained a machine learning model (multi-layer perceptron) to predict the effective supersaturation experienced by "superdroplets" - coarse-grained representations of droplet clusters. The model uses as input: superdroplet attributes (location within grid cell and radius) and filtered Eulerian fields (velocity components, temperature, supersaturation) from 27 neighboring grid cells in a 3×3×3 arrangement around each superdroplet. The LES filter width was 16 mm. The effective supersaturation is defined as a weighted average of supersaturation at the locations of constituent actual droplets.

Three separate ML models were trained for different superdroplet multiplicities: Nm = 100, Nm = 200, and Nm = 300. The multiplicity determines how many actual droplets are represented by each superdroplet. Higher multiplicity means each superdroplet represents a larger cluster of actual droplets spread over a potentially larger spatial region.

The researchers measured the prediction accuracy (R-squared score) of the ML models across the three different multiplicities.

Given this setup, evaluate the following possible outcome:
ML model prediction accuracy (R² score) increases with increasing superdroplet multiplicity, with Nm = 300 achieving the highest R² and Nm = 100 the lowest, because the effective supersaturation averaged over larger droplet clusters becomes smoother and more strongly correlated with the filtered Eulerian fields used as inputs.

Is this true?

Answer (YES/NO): NO